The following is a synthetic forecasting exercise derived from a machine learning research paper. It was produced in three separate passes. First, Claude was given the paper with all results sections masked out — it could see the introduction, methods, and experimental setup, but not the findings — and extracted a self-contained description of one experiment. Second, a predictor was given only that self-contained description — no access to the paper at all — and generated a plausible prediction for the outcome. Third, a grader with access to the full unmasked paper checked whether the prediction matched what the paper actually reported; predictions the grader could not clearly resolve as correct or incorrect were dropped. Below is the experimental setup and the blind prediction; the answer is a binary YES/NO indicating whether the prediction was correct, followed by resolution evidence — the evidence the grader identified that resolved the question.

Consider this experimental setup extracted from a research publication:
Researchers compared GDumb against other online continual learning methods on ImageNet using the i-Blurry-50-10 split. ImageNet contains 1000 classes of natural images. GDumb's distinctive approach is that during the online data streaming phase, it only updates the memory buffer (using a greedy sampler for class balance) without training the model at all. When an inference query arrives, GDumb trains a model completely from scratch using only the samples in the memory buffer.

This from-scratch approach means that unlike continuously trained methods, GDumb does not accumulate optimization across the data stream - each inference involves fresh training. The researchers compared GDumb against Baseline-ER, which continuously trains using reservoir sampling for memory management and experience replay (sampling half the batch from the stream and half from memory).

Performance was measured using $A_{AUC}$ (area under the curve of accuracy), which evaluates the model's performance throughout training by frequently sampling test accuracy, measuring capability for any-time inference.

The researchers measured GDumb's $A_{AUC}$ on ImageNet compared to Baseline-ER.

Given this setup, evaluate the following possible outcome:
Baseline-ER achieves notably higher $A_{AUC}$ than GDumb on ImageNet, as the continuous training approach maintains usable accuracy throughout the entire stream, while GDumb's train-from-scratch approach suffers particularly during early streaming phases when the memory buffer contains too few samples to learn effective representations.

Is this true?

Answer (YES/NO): NO